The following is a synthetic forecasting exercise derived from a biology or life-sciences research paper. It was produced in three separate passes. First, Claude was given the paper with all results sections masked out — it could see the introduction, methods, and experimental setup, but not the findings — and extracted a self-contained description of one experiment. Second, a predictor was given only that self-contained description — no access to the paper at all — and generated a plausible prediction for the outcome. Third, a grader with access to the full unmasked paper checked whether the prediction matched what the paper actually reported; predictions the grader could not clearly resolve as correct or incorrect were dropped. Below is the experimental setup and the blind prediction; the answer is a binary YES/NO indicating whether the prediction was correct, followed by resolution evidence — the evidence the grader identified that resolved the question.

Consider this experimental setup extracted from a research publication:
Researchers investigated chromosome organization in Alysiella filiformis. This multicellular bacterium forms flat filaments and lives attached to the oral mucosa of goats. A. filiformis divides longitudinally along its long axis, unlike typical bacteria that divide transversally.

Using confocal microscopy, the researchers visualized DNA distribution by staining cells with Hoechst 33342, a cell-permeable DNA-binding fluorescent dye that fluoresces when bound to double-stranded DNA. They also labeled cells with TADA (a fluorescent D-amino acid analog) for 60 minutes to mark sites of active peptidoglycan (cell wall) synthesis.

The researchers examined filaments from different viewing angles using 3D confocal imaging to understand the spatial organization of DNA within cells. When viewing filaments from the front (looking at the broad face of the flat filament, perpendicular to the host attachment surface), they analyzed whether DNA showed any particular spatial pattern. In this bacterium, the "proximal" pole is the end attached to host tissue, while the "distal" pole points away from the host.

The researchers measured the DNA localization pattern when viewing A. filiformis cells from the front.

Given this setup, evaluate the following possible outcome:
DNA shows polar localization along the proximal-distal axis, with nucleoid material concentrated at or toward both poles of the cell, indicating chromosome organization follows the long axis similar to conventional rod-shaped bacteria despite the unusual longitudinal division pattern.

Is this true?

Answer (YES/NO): NO